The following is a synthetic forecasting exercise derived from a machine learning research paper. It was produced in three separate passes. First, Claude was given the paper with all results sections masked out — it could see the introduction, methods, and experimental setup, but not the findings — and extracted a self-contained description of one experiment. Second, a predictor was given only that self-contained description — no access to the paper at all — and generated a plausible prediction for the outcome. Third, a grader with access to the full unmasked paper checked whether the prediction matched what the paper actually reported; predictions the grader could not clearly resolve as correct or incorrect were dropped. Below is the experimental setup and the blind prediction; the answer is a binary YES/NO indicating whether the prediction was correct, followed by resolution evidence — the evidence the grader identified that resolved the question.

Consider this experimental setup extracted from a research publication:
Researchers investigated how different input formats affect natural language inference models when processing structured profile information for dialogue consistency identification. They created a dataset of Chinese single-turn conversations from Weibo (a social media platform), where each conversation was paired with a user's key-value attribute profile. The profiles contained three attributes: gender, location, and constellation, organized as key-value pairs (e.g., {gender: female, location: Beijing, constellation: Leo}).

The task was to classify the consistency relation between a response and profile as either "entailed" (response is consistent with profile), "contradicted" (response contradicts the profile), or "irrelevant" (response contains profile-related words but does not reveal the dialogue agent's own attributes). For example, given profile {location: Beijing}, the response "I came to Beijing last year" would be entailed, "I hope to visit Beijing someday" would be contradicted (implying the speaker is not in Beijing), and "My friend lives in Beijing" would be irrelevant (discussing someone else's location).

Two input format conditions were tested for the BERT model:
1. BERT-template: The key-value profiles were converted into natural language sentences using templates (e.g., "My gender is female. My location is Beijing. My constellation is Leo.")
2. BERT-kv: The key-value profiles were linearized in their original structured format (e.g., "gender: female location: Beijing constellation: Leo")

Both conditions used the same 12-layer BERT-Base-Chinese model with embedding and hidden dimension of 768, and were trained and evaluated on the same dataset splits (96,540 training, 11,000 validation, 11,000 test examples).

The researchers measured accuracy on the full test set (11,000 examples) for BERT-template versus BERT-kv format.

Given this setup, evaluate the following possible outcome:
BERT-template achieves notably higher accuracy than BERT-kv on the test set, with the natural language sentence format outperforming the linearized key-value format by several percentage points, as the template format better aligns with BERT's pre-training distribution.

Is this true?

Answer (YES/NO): NO